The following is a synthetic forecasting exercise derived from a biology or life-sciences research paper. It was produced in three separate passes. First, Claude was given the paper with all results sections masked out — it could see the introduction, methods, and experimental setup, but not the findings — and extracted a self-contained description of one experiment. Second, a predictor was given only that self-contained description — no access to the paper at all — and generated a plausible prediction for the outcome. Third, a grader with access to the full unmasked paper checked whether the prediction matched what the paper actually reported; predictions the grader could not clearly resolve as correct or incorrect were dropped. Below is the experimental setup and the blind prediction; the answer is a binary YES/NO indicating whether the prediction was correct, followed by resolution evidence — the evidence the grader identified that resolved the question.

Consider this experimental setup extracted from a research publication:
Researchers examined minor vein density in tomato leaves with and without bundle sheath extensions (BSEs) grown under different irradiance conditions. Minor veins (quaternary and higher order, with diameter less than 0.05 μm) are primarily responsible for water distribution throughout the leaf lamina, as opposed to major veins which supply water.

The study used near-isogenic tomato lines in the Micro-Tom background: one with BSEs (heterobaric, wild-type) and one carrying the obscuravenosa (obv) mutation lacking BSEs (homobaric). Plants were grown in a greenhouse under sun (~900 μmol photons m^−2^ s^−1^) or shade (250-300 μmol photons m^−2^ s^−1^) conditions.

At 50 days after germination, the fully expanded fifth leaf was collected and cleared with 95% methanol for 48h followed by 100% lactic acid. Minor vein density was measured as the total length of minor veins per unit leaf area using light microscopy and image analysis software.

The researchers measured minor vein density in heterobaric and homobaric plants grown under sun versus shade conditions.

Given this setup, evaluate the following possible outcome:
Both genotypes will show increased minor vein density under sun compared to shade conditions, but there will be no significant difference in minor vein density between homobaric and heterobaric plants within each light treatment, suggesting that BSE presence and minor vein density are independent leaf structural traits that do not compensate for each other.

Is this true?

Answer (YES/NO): NO